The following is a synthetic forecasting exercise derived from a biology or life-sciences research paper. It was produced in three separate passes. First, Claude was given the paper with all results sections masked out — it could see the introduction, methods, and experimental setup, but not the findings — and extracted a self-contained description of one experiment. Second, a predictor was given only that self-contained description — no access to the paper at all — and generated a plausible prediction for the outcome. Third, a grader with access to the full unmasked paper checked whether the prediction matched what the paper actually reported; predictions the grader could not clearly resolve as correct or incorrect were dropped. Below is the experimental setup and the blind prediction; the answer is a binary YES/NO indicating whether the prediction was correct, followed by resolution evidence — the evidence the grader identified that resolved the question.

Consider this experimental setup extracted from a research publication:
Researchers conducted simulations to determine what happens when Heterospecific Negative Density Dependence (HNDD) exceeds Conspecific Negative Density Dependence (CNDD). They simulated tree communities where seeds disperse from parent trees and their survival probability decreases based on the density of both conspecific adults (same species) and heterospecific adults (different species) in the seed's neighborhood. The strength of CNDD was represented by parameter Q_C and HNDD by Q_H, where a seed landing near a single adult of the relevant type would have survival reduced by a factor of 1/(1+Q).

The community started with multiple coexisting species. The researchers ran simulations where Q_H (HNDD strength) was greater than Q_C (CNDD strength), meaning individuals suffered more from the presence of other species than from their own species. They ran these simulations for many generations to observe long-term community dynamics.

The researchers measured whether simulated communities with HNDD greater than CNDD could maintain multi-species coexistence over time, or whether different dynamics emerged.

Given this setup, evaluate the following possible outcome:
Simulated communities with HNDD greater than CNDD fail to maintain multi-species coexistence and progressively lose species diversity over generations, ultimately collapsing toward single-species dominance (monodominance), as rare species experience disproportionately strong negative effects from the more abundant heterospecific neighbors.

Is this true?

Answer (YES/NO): YES